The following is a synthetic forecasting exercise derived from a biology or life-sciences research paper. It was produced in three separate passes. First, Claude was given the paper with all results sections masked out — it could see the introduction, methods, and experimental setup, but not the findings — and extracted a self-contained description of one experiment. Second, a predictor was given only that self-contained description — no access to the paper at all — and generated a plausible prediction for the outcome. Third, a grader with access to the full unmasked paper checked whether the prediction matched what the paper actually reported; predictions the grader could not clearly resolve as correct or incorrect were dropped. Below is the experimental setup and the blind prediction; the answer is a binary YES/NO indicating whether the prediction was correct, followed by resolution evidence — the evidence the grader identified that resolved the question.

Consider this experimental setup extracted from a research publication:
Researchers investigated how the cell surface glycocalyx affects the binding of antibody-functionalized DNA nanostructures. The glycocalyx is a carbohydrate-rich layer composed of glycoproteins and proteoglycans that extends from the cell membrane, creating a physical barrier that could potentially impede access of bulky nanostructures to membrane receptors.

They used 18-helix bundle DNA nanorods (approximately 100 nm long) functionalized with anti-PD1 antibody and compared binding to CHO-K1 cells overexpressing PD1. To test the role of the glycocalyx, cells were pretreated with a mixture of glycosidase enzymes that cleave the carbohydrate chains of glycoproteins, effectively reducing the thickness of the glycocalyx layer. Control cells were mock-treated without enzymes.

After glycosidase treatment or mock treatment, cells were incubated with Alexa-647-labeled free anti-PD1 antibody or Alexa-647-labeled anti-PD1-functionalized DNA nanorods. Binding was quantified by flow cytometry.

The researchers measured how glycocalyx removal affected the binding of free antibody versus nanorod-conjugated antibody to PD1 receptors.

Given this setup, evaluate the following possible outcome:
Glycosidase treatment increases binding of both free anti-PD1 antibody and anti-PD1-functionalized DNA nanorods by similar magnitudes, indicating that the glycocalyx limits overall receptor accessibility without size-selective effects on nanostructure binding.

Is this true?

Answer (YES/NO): NO